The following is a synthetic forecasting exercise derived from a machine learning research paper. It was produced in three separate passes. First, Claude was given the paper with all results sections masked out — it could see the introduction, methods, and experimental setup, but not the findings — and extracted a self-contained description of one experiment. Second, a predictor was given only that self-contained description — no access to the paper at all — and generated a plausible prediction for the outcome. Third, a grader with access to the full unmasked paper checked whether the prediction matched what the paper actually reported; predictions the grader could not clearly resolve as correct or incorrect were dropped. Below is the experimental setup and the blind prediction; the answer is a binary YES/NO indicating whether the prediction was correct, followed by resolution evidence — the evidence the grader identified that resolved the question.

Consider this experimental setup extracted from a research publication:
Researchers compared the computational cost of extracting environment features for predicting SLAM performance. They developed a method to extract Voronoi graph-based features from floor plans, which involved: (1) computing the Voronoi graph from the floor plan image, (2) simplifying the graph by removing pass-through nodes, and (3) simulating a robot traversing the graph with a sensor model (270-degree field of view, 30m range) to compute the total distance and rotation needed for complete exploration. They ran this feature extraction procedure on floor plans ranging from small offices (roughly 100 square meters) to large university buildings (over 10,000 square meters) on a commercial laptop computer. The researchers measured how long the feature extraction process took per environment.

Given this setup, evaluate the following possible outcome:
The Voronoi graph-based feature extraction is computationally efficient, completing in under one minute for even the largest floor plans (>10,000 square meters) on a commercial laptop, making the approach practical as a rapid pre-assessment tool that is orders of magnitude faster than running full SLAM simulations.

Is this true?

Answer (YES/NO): NO